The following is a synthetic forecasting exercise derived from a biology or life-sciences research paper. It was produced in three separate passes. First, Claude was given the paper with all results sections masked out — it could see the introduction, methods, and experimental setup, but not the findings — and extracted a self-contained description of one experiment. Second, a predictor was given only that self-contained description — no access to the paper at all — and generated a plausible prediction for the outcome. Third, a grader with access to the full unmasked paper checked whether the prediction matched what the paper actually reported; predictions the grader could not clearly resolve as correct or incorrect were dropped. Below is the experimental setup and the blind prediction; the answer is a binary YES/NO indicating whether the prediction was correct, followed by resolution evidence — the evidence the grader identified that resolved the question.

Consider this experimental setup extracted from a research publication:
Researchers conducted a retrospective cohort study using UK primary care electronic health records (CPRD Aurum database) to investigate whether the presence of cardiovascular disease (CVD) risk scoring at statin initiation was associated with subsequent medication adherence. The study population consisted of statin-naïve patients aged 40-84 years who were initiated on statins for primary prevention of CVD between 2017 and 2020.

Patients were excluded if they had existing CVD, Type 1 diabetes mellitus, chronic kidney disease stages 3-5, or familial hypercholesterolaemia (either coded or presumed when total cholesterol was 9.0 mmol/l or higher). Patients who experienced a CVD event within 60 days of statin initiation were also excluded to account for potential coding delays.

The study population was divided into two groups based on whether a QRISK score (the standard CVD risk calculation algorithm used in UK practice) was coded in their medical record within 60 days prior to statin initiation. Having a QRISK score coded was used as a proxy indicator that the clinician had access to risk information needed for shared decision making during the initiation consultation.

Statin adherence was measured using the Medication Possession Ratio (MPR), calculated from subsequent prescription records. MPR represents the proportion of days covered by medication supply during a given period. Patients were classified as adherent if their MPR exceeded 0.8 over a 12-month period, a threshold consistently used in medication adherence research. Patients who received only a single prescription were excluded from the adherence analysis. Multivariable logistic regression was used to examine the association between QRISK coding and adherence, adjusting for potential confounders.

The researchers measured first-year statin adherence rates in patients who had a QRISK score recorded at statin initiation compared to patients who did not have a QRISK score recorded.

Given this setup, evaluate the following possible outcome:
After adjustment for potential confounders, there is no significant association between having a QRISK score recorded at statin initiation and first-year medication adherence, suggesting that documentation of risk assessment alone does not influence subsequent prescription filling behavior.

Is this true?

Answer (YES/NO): NO